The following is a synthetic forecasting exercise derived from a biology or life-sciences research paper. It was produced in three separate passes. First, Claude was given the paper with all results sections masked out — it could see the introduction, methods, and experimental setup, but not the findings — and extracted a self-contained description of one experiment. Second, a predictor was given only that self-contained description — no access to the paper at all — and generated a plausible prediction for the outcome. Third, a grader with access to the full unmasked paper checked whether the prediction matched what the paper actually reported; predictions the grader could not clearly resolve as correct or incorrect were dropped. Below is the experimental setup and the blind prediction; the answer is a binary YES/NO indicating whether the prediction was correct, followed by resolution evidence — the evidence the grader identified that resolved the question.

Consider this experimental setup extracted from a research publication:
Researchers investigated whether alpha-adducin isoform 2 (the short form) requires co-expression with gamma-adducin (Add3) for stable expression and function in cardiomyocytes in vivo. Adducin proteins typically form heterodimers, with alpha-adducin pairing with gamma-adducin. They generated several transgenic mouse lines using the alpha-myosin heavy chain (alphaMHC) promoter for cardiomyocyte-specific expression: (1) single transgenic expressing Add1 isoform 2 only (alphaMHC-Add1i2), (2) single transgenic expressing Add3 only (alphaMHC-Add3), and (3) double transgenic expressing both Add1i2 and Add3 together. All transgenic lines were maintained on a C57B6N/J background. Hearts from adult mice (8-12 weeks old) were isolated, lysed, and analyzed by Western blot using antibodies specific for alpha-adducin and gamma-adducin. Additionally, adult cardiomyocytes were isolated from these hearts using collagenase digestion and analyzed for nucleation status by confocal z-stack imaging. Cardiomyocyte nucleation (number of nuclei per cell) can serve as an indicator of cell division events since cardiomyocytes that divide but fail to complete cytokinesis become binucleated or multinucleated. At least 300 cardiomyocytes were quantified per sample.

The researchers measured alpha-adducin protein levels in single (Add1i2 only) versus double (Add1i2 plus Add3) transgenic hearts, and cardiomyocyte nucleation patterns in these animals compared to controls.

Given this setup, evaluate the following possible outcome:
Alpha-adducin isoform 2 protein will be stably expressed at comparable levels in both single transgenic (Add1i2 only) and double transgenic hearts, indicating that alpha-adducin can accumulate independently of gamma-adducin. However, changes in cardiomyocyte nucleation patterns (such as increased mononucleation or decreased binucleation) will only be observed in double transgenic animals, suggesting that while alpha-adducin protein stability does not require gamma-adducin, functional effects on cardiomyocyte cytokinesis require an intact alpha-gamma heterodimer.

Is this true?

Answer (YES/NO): NO